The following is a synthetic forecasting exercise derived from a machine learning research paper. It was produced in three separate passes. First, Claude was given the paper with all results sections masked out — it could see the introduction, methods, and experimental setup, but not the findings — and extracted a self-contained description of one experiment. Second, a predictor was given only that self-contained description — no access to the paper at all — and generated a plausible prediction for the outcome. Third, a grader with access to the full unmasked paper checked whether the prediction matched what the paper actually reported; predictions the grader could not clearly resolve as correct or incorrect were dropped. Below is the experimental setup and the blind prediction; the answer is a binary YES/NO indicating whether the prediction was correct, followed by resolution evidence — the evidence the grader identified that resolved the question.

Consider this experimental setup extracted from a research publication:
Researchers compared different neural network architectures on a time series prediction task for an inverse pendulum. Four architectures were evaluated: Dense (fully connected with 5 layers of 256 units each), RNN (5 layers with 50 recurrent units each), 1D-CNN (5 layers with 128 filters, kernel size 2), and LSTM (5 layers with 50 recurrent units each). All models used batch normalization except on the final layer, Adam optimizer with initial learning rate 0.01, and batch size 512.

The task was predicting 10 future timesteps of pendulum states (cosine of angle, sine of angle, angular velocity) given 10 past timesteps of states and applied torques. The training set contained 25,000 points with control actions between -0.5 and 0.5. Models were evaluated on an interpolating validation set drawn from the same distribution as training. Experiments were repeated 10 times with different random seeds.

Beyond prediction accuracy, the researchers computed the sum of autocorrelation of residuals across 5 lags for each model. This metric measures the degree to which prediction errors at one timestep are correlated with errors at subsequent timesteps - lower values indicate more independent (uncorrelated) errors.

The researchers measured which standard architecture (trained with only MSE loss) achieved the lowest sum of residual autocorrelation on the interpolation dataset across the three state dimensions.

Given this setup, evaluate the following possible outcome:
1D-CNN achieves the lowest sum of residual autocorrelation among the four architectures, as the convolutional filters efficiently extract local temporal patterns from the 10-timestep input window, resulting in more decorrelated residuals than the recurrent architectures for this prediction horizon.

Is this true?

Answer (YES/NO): NO